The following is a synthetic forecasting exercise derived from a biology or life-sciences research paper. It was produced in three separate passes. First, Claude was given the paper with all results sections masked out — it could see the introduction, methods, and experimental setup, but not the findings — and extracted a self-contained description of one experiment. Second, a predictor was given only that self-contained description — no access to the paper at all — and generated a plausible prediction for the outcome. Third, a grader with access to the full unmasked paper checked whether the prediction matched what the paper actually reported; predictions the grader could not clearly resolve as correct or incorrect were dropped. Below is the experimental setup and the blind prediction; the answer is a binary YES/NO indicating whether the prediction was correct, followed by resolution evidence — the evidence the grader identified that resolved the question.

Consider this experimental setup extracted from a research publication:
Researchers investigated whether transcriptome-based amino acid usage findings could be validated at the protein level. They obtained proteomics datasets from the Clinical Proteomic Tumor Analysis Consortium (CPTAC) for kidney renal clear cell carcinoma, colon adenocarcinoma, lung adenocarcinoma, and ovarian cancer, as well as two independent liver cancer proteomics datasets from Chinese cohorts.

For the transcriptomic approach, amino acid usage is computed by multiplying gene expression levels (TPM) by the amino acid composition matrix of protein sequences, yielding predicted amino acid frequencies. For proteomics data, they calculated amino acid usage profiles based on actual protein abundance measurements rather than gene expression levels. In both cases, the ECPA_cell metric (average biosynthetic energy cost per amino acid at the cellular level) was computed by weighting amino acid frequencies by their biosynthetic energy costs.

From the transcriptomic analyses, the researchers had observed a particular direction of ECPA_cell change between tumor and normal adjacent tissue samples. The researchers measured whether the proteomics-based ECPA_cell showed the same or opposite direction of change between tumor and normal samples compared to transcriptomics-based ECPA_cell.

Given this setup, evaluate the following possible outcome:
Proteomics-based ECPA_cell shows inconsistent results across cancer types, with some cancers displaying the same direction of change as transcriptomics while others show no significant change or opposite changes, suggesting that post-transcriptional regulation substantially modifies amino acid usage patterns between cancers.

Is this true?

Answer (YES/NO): NO